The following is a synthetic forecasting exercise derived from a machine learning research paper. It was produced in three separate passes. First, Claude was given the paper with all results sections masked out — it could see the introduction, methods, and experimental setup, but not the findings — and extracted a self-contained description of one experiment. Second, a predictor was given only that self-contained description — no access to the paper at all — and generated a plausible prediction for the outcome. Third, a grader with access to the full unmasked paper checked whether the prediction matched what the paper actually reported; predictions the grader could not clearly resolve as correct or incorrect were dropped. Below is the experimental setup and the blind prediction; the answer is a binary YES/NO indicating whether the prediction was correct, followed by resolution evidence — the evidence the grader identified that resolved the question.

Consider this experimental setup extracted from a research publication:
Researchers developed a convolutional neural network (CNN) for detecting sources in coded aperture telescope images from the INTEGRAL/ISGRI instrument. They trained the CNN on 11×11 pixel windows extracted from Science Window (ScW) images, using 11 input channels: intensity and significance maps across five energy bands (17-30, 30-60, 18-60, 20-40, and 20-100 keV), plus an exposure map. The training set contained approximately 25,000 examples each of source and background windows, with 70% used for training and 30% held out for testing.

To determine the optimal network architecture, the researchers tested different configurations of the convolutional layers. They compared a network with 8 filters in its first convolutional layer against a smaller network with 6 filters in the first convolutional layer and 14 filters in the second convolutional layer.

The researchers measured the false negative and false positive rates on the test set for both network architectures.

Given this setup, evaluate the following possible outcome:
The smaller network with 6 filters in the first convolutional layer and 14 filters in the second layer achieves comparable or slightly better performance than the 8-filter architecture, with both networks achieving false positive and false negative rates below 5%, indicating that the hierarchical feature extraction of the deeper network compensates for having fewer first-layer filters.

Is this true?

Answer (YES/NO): NO